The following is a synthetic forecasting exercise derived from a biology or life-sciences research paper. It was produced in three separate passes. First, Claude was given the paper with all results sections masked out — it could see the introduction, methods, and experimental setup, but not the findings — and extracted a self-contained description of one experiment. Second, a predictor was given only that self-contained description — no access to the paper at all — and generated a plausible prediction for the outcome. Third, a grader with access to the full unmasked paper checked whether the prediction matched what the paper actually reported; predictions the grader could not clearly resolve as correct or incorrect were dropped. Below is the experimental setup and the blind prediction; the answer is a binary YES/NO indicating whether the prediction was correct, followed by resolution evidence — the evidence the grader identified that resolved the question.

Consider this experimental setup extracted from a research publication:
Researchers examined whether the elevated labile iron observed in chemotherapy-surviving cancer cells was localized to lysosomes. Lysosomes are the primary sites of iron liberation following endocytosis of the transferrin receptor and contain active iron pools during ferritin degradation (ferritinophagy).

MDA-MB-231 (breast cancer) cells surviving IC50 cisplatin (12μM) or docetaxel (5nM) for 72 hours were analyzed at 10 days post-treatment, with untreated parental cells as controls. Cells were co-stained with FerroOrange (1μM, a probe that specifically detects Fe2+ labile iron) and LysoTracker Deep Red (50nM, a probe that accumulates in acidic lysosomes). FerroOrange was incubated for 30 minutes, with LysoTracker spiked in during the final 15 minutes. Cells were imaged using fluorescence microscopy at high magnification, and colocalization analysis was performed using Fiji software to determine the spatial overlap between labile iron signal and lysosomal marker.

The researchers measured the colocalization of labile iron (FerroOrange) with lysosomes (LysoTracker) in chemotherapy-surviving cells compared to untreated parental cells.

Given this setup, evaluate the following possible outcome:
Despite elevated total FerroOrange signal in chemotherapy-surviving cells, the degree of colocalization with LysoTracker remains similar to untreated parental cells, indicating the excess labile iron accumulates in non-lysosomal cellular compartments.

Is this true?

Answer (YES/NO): NO